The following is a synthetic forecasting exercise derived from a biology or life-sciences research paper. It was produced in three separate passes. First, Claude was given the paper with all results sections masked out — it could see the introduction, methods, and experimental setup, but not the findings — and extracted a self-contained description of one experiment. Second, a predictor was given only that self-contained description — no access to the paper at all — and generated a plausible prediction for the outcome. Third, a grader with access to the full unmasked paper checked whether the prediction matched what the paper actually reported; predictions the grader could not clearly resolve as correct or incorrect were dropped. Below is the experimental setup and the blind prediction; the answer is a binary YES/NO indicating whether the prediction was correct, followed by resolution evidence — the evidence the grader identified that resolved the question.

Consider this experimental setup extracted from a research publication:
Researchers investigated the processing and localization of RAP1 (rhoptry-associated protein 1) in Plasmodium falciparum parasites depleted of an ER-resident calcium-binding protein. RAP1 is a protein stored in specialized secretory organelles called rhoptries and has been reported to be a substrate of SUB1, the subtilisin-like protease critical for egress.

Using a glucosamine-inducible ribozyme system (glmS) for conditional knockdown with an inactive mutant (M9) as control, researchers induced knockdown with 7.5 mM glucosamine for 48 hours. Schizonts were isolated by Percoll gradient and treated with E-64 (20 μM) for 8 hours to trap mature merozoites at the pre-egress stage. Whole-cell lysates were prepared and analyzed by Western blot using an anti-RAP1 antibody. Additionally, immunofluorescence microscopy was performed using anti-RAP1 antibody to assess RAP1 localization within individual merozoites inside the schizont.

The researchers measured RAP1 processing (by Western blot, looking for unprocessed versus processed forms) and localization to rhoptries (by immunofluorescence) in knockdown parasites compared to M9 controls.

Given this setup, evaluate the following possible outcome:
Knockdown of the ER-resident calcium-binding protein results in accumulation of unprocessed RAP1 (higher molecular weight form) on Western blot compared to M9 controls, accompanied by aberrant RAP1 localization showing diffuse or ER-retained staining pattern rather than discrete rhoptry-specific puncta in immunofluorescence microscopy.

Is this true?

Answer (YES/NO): NO